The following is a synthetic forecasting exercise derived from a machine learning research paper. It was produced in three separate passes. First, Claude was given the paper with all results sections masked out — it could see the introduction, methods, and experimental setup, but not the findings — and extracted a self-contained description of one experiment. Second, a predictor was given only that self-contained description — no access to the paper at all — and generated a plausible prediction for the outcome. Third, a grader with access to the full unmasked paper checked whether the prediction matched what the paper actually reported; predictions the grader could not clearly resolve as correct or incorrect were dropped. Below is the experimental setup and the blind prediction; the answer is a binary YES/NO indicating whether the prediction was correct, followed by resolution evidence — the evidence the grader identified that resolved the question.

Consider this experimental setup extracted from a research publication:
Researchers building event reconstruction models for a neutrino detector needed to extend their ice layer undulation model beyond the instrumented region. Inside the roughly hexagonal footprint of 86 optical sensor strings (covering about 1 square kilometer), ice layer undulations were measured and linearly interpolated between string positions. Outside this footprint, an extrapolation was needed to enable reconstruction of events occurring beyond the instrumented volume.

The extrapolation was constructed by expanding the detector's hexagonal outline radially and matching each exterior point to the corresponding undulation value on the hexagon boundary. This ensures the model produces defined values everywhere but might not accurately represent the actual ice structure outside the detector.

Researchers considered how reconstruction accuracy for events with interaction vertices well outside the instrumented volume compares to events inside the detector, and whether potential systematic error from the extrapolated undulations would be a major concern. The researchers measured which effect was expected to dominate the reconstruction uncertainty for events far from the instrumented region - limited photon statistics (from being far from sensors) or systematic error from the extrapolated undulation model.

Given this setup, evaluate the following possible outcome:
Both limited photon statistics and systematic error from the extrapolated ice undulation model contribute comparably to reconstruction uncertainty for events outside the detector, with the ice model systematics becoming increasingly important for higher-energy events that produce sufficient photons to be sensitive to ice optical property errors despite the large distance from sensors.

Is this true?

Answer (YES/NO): NO